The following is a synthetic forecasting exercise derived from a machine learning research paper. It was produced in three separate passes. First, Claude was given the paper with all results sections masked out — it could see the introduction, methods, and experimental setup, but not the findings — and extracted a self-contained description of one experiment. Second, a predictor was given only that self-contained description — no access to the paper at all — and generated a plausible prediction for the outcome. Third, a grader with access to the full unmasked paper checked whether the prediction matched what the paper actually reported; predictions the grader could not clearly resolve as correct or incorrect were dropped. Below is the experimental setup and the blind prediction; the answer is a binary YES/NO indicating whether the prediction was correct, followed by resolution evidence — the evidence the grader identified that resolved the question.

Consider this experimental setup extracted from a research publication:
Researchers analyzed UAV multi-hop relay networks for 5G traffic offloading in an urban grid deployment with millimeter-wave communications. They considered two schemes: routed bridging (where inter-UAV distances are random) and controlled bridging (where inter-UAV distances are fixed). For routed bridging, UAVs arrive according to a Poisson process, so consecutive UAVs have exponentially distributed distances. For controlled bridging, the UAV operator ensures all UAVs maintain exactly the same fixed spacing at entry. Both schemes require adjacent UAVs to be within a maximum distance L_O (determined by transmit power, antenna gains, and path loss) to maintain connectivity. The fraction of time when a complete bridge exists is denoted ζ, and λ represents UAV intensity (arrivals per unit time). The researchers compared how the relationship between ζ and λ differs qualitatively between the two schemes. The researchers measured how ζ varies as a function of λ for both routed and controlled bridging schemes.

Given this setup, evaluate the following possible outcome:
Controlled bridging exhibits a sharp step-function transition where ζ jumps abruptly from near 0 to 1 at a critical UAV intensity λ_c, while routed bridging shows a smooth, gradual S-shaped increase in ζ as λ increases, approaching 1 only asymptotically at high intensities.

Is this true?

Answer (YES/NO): YES